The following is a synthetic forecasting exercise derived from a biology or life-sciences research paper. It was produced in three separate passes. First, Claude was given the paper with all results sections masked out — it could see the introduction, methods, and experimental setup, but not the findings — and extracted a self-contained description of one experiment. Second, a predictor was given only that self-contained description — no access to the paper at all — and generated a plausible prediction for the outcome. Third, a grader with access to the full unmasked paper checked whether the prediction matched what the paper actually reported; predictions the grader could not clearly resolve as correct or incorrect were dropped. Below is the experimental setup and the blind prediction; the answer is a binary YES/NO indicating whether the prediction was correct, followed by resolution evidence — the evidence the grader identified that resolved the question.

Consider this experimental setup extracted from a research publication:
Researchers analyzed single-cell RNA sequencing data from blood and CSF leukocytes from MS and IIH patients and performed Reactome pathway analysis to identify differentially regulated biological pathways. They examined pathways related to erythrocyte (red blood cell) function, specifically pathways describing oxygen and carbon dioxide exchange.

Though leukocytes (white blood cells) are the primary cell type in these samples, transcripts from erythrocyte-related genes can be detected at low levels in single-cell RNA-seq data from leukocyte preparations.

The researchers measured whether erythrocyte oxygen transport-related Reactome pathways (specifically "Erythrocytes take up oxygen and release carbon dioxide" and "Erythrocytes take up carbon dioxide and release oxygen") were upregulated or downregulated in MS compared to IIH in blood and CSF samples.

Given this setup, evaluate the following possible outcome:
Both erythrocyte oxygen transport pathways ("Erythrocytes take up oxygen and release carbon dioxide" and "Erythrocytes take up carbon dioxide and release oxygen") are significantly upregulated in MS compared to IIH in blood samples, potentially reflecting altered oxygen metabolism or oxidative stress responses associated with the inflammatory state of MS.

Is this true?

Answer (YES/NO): NO